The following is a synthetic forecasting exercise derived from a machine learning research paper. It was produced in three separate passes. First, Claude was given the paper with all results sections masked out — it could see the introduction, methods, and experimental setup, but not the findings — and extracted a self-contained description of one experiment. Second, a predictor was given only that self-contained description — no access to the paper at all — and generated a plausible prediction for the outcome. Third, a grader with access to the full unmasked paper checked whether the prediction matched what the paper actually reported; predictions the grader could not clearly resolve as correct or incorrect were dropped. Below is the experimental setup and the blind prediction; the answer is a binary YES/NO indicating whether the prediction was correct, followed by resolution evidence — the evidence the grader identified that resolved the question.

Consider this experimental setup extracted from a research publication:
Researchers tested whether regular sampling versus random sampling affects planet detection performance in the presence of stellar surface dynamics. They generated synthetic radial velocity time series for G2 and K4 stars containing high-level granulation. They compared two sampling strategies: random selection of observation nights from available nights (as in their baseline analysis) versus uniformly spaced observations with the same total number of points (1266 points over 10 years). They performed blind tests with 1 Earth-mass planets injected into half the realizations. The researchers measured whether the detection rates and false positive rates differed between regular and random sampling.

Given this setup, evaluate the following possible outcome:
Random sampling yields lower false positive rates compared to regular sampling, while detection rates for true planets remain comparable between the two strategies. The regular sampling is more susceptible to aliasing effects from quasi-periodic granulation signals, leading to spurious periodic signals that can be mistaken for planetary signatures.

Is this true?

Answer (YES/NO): NO